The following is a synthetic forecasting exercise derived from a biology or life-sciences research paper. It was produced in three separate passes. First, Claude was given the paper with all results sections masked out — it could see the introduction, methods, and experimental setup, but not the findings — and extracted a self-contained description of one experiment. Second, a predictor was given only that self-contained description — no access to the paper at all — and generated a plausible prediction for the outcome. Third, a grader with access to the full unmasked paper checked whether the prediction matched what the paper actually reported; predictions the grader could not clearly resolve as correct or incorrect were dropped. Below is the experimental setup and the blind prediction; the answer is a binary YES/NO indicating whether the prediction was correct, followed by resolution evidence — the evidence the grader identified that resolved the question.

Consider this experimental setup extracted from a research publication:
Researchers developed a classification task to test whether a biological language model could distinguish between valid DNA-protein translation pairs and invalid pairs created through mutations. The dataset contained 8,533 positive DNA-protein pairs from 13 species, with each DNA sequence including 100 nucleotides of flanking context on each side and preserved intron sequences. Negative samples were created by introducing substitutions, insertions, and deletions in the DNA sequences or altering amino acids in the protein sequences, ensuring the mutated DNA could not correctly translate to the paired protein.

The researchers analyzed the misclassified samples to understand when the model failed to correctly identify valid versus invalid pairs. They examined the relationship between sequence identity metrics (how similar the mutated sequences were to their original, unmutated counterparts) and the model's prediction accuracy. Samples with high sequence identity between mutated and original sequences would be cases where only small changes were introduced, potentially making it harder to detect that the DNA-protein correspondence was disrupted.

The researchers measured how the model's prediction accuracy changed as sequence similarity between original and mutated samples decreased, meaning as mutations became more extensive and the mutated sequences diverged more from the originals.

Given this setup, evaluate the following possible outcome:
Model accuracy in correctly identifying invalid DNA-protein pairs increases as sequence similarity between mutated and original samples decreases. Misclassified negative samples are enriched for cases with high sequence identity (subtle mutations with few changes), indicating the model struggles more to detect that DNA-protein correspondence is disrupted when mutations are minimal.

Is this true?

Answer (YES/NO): YES